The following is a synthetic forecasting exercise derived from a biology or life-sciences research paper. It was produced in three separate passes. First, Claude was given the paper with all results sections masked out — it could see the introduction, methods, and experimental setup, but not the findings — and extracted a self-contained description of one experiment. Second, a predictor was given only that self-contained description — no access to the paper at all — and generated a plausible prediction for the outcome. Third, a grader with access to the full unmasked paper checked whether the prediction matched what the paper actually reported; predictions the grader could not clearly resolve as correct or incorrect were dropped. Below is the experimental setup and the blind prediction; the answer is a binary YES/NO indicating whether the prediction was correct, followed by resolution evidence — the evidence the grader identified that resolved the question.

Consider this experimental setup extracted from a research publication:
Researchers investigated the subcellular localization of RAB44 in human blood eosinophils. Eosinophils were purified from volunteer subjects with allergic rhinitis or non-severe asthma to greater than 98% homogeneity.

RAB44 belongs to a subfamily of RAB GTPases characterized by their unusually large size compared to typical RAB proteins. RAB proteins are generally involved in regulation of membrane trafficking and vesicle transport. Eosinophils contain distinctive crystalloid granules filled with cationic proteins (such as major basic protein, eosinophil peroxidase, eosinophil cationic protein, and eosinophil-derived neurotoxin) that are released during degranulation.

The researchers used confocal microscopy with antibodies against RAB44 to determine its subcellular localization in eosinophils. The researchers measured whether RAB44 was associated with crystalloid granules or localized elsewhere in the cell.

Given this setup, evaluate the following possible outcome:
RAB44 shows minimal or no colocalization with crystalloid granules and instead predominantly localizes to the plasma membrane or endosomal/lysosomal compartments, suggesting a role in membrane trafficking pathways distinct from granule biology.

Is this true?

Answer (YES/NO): NO